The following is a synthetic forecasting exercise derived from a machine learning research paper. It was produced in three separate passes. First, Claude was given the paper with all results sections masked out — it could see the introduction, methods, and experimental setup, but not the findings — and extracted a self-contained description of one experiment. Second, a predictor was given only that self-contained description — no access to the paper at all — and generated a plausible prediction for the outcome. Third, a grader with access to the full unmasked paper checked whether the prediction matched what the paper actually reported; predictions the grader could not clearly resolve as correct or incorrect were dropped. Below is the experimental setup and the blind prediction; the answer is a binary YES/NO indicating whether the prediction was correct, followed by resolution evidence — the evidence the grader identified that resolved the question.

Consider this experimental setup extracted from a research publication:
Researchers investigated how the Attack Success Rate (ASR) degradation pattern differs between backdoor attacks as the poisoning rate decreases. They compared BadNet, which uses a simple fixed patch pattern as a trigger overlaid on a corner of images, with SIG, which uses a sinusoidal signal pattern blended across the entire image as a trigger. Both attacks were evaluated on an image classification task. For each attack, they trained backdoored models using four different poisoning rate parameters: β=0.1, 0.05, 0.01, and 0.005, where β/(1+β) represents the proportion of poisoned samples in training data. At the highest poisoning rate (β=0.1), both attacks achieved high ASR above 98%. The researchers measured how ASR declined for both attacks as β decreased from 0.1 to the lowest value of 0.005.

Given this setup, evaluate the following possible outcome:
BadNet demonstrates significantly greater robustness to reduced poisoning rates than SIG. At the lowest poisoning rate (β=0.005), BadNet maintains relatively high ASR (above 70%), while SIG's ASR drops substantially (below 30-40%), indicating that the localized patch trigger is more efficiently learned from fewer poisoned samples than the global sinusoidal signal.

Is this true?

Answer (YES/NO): NO